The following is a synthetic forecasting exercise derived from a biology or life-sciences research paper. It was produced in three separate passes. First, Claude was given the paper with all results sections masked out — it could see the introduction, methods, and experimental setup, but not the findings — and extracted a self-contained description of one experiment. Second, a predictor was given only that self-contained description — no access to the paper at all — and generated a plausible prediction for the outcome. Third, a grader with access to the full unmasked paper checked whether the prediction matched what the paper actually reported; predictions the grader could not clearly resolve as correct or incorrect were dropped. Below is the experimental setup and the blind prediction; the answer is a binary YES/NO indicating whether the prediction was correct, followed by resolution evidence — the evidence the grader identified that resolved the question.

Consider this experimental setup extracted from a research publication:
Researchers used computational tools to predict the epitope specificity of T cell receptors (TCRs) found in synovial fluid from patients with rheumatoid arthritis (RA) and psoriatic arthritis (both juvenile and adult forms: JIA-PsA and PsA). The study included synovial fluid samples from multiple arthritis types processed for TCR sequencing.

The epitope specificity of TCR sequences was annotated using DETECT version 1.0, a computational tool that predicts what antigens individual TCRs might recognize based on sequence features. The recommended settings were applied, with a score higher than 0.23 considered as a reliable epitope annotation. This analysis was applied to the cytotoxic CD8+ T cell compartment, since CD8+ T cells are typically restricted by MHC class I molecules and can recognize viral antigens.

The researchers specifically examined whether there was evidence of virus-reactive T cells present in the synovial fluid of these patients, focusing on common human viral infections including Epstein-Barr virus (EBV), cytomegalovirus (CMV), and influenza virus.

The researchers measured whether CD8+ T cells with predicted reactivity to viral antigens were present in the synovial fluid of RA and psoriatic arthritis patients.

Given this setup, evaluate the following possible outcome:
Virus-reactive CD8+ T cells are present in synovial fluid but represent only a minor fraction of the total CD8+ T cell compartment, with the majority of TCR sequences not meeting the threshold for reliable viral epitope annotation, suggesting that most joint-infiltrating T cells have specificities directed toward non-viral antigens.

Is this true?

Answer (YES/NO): YES